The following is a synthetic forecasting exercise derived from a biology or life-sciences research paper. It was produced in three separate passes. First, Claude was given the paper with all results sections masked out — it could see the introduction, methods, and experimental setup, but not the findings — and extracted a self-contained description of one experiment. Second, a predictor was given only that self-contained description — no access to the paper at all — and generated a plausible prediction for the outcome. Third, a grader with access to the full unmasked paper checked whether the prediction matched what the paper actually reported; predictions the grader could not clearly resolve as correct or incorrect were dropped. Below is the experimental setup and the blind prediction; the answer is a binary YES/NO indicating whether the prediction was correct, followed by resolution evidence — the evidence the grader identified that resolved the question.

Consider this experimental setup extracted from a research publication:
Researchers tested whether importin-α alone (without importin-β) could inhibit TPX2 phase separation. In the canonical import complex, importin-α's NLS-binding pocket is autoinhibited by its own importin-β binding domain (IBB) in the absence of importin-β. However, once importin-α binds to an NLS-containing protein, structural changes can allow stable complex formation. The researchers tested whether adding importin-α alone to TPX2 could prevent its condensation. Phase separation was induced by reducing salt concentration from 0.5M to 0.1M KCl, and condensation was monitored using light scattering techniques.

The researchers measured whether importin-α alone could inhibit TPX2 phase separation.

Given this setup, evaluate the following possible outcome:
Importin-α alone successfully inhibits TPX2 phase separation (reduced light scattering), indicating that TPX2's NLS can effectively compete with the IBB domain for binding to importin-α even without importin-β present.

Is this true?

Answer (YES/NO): NO